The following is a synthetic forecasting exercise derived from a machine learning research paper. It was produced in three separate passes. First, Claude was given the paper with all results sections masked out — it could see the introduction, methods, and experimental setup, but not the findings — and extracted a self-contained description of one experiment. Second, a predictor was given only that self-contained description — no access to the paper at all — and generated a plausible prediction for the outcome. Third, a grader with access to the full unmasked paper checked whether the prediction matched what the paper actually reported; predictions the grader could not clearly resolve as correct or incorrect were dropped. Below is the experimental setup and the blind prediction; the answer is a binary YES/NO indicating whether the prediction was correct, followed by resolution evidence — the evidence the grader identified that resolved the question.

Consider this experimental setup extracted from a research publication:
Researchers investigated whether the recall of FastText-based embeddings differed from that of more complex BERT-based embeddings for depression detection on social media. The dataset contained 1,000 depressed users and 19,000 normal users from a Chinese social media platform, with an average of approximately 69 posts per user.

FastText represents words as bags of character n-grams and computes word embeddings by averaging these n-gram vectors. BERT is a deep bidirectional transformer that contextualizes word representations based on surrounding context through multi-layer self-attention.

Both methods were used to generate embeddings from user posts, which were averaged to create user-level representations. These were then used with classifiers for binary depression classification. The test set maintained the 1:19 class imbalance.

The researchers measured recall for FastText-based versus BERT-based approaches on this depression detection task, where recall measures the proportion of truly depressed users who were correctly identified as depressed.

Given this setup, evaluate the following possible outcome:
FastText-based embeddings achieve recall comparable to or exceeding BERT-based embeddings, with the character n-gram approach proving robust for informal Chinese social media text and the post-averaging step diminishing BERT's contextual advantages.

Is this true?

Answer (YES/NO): NO